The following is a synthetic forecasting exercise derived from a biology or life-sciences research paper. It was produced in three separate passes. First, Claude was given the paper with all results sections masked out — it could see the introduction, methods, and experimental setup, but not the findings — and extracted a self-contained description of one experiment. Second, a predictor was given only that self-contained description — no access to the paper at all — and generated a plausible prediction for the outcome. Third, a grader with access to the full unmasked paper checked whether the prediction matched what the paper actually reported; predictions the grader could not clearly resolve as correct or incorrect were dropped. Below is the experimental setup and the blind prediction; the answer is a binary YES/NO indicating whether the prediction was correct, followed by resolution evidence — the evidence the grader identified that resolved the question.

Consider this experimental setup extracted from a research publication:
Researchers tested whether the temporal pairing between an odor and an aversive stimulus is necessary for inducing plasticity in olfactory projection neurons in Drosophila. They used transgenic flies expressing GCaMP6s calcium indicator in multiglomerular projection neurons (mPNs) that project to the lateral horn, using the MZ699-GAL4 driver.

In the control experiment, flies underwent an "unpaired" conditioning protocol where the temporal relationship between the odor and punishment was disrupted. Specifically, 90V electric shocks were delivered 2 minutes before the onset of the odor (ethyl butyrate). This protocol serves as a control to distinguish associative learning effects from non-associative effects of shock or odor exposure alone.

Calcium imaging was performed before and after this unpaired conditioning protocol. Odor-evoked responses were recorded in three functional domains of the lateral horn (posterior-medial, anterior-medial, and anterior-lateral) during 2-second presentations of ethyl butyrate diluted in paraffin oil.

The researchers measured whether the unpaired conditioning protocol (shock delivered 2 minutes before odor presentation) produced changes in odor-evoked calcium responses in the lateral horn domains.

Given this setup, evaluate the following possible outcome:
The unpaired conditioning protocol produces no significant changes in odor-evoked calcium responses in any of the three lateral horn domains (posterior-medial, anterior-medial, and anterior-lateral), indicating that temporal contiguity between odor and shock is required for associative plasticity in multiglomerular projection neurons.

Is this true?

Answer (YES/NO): YES